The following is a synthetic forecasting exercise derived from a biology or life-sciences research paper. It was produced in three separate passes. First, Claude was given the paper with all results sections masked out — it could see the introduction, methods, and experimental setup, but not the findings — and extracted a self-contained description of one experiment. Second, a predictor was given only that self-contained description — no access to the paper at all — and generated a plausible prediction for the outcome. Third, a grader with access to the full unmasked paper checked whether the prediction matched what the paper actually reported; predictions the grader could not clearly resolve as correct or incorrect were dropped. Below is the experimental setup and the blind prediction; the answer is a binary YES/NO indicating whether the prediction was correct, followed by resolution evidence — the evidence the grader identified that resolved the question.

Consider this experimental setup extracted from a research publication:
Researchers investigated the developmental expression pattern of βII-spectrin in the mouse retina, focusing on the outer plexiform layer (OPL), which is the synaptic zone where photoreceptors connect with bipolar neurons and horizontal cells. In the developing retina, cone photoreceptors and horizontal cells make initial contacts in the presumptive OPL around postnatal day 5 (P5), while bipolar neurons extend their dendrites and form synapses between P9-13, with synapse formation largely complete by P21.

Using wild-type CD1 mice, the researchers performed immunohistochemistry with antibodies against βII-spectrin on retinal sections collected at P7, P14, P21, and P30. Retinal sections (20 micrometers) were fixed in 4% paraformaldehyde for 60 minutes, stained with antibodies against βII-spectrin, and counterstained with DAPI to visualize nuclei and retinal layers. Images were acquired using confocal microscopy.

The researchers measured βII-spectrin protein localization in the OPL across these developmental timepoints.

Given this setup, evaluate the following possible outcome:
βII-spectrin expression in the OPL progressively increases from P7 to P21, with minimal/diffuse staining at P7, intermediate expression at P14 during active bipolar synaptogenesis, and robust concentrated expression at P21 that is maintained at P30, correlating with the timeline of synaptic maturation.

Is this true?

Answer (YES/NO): NO